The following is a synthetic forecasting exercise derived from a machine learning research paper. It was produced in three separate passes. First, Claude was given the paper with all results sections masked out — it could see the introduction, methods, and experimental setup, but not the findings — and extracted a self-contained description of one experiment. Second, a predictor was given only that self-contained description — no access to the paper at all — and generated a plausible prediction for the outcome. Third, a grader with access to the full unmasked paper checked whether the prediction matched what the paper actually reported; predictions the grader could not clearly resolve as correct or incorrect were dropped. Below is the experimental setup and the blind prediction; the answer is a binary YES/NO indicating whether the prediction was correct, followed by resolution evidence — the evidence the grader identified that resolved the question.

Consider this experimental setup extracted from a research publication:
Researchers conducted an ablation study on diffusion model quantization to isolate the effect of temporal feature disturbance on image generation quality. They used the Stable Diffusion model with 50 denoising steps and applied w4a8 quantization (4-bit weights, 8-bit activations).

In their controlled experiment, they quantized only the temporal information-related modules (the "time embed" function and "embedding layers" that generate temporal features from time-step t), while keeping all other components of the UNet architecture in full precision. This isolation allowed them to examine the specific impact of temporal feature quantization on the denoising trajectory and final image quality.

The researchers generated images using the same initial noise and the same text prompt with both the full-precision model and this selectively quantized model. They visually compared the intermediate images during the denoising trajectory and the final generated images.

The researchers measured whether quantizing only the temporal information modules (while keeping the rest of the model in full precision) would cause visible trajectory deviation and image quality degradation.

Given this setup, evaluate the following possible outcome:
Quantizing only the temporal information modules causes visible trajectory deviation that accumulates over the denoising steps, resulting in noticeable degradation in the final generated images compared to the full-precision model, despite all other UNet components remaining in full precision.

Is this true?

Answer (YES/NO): YES